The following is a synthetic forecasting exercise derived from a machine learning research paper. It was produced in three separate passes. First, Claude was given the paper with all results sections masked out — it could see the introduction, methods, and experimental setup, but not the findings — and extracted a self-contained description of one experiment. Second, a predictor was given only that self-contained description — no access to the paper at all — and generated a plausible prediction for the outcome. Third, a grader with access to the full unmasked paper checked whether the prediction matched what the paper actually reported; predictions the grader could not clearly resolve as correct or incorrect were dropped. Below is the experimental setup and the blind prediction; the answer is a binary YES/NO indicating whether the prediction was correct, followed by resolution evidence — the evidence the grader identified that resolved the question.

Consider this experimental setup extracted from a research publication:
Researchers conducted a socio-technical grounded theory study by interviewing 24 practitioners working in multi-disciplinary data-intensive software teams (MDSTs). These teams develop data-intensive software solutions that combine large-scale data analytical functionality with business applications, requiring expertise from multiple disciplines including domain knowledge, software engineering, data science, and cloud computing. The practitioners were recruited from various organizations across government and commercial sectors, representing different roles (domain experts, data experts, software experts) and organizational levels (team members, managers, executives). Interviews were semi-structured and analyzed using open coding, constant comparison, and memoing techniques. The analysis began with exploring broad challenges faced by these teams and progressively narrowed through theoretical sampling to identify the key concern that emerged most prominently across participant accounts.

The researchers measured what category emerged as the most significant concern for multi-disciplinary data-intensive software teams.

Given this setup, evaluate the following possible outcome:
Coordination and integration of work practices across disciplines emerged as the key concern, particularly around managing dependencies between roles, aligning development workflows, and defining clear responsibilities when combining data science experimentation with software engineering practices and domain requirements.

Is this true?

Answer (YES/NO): NO